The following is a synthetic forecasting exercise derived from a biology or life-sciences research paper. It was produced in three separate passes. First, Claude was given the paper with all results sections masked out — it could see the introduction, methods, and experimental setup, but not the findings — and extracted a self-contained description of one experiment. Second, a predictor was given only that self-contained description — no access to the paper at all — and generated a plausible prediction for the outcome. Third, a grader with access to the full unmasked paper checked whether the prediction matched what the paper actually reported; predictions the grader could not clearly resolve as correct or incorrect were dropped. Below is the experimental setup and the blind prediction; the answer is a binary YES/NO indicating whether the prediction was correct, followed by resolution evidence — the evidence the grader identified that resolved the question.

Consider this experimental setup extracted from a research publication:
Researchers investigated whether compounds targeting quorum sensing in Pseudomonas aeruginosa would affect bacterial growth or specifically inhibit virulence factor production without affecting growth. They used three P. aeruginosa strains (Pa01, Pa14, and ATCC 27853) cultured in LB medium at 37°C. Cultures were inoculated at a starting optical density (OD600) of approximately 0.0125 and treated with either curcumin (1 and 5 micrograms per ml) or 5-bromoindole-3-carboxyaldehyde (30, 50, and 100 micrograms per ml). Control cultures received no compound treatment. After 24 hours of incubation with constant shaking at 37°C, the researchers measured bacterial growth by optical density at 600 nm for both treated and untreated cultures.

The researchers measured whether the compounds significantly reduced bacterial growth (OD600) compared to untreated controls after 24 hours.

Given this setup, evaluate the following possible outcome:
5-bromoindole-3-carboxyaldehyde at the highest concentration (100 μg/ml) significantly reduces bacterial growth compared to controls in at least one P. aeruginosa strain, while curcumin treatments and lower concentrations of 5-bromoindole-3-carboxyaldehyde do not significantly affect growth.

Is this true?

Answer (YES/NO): NO